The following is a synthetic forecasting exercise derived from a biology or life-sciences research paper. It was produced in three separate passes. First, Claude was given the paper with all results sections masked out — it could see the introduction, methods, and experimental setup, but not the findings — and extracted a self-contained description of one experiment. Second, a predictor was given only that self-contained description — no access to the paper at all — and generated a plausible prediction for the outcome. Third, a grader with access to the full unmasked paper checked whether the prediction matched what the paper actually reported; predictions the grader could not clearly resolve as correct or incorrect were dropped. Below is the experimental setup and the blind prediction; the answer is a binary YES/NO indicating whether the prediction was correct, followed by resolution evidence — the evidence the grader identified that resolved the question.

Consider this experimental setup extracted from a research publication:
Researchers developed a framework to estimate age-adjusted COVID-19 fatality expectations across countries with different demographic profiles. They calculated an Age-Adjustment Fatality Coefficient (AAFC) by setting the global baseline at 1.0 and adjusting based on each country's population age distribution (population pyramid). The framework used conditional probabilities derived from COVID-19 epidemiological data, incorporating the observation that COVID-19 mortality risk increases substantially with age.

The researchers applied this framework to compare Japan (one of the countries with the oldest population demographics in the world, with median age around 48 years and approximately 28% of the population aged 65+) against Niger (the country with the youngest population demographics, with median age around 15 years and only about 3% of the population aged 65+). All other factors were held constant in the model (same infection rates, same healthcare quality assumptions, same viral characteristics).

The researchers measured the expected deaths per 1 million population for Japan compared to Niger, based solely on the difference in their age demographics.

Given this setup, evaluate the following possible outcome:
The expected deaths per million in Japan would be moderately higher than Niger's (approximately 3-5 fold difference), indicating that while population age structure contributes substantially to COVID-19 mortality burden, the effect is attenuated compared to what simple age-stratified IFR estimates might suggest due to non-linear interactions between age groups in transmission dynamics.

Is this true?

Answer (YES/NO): NO